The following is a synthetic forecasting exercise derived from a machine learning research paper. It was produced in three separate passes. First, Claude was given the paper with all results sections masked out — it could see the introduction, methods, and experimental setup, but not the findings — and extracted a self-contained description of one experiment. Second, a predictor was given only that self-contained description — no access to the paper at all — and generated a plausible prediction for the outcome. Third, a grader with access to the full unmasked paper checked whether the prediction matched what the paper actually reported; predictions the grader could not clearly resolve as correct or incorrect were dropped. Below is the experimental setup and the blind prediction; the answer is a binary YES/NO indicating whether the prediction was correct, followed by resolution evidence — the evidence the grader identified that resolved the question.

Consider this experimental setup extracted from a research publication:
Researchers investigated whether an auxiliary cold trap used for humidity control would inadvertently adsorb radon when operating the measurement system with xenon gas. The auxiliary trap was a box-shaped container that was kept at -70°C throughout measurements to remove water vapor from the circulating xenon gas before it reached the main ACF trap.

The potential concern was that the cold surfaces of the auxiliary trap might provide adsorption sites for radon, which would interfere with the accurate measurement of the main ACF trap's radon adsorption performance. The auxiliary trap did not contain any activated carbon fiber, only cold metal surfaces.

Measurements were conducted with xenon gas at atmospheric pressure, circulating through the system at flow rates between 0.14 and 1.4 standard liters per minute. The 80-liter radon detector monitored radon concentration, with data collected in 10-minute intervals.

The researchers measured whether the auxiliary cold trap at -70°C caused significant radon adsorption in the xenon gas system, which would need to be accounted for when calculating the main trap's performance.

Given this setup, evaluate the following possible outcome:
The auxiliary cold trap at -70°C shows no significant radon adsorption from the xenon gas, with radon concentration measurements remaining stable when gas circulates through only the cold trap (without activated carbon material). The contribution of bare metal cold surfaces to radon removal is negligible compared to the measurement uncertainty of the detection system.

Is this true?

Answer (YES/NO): YES